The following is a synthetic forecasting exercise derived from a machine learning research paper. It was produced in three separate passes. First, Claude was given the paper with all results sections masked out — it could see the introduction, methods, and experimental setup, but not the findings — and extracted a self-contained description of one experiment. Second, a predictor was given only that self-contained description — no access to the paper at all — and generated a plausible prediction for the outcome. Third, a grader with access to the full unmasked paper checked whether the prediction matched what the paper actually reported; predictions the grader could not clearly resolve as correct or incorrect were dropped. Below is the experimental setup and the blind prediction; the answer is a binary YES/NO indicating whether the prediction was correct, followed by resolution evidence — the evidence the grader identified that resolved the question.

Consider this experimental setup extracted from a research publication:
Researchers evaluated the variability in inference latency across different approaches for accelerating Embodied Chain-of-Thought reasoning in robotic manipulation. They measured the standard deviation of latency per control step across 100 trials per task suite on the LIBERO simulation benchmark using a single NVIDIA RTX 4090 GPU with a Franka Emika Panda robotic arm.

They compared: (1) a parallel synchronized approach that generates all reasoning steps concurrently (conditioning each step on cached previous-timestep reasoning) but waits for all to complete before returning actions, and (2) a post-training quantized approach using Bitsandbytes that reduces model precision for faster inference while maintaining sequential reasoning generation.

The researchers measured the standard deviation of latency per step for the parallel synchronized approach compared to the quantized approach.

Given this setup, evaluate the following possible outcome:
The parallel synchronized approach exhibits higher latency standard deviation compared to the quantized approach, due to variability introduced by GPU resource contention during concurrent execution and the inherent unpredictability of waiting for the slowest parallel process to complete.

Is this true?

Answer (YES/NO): YES